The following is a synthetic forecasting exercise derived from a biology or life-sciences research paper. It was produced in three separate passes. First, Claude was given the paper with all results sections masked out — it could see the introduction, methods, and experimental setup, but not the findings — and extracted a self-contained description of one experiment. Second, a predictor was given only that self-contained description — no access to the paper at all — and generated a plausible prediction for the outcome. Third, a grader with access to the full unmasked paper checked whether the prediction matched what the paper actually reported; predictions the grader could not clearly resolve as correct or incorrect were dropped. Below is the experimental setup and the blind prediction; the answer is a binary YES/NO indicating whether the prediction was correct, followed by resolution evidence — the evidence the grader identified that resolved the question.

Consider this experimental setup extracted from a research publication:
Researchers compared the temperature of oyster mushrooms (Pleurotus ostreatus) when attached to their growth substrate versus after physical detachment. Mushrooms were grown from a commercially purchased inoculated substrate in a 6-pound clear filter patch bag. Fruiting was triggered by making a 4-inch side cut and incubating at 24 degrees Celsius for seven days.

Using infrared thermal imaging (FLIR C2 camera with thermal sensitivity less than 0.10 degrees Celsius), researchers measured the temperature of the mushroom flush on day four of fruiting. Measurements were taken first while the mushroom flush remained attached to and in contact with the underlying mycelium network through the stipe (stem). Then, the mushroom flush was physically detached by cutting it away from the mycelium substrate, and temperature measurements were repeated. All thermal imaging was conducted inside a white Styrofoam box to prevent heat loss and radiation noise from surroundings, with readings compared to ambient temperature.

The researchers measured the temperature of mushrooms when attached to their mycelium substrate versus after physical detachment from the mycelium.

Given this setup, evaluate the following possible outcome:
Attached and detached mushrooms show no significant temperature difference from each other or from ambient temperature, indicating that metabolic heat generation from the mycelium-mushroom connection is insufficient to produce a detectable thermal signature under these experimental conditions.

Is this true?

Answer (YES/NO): NO